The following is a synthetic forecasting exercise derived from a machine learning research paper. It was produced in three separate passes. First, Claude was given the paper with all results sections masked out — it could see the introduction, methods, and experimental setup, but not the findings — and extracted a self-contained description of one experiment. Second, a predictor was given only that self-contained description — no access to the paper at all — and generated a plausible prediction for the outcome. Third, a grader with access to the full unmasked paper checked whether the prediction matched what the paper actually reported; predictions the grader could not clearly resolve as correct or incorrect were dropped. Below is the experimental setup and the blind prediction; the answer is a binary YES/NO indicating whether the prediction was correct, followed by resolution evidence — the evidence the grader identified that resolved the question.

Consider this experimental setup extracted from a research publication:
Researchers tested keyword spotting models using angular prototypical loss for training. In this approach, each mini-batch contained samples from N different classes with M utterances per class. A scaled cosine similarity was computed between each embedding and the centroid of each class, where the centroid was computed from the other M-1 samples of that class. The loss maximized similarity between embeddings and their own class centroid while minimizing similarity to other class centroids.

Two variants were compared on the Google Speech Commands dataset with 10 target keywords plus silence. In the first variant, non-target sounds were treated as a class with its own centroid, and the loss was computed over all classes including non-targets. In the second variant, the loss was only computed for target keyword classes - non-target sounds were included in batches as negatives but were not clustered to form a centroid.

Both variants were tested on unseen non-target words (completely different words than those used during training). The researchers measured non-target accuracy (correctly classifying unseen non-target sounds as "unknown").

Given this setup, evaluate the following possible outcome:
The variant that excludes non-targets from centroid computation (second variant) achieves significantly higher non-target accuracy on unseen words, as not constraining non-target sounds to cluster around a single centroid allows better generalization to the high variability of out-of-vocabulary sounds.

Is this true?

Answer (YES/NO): YES